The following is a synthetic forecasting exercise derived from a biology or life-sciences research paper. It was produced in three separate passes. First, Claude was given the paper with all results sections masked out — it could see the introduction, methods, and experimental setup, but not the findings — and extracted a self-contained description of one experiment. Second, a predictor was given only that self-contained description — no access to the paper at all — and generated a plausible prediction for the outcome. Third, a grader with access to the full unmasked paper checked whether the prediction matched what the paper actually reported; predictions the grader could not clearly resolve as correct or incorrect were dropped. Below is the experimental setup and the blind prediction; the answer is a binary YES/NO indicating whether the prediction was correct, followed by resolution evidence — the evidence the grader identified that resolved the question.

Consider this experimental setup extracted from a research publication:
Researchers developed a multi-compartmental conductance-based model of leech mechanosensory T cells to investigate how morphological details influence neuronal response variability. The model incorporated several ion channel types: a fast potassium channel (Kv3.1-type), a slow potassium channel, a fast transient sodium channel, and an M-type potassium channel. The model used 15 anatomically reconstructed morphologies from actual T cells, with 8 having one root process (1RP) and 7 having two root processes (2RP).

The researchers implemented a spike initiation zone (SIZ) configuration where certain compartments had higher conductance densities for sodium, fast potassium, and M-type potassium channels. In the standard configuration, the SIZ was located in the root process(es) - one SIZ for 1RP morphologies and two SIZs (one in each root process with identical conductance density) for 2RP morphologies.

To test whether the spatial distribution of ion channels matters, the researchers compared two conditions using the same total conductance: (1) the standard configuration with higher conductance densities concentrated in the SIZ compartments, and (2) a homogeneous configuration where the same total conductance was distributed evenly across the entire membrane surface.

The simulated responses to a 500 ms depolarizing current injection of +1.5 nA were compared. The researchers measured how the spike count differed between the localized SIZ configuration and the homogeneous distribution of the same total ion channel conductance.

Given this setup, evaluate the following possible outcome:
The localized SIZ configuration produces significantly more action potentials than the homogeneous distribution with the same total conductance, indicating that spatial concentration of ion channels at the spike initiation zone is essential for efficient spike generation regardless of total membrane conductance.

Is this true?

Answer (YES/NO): NO